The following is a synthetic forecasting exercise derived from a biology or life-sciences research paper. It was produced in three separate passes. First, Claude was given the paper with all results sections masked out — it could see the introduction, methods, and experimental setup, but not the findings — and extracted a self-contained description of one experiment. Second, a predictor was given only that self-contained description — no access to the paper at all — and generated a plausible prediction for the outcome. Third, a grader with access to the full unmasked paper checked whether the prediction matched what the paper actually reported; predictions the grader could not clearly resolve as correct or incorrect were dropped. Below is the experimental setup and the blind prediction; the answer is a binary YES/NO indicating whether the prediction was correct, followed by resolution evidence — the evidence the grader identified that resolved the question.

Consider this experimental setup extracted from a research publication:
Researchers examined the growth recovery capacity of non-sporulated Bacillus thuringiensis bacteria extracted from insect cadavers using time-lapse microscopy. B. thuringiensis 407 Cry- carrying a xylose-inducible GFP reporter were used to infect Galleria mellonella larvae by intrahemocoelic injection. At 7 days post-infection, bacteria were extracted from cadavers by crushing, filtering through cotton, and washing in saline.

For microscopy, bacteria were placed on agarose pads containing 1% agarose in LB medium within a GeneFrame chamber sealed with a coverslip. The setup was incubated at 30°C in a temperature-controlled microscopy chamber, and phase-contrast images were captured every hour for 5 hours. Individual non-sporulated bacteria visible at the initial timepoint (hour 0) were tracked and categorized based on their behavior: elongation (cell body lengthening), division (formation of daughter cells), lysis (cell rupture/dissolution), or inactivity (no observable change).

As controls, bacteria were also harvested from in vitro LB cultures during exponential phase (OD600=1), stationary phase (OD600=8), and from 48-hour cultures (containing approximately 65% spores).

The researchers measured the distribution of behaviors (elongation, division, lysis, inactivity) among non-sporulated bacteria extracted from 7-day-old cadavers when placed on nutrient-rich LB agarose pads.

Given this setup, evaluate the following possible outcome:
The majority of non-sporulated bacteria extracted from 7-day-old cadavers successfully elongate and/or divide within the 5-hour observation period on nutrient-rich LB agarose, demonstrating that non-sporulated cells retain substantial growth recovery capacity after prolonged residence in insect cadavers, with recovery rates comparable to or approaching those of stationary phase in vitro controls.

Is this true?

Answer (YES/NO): NO